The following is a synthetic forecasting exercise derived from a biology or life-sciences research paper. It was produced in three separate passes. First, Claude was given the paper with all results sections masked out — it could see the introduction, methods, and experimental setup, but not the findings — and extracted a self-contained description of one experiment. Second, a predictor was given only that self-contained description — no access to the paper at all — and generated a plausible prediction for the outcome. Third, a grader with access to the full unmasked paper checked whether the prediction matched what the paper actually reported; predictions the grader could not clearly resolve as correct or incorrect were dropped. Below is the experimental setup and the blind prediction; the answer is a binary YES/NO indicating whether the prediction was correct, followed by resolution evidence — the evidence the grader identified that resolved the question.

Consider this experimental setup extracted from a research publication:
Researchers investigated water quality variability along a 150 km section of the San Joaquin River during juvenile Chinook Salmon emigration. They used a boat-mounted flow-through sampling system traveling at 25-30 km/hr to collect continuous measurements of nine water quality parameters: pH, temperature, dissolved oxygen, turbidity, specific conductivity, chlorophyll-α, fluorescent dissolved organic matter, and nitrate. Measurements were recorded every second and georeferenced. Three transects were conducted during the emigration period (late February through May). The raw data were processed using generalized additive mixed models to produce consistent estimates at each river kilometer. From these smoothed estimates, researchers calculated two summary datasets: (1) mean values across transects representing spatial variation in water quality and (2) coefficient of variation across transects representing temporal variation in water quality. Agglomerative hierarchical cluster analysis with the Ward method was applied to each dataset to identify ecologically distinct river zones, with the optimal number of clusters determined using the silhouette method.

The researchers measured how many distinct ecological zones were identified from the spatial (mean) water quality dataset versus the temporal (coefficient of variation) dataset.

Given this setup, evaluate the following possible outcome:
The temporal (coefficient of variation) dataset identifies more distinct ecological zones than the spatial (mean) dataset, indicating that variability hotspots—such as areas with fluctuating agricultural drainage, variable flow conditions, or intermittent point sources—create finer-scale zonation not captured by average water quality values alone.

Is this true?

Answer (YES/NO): NO